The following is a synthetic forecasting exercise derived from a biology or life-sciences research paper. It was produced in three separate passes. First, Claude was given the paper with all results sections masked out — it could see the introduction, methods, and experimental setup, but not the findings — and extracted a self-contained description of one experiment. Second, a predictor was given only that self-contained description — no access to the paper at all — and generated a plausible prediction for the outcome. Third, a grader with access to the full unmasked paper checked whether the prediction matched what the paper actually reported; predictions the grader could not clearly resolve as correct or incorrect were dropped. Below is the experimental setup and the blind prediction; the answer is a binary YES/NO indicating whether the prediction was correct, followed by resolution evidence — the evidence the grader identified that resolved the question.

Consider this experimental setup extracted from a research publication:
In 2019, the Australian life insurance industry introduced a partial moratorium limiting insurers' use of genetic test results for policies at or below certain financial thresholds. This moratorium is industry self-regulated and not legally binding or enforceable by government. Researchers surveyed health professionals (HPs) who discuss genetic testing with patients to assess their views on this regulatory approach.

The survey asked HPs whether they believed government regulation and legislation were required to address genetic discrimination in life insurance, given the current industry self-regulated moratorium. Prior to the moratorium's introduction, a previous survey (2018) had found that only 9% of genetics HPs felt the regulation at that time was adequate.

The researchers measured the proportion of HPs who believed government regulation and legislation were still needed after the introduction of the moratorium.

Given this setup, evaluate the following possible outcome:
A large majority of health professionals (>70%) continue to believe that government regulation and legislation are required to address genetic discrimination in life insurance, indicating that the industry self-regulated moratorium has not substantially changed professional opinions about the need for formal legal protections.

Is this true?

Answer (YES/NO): YES